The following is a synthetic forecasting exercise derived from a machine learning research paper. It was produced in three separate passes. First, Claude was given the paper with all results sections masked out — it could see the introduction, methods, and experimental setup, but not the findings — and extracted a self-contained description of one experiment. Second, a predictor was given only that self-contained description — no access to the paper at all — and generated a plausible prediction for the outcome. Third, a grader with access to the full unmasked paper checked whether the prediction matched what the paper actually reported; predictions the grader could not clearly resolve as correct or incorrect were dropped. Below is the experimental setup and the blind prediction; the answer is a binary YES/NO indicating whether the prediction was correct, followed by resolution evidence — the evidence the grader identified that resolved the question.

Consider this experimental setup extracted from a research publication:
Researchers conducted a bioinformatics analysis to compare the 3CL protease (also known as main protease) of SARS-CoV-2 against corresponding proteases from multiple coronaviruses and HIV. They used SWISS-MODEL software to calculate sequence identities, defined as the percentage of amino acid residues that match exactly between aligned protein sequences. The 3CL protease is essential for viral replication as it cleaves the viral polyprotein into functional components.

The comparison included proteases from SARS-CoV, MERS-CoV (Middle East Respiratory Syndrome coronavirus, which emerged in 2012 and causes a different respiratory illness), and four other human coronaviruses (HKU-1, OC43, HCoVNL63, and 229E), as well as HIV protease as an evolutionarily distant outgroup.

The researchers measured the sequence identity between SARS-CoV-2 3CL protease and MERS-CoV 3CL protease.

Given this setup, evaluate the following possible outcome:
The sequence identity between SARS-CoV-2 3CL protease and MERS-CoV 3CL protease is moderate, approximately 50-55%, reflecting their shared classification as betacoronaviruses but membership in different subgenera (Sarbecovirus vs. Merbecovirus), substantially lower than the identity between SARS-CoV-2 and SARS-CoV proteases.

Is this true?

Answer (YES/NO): YES